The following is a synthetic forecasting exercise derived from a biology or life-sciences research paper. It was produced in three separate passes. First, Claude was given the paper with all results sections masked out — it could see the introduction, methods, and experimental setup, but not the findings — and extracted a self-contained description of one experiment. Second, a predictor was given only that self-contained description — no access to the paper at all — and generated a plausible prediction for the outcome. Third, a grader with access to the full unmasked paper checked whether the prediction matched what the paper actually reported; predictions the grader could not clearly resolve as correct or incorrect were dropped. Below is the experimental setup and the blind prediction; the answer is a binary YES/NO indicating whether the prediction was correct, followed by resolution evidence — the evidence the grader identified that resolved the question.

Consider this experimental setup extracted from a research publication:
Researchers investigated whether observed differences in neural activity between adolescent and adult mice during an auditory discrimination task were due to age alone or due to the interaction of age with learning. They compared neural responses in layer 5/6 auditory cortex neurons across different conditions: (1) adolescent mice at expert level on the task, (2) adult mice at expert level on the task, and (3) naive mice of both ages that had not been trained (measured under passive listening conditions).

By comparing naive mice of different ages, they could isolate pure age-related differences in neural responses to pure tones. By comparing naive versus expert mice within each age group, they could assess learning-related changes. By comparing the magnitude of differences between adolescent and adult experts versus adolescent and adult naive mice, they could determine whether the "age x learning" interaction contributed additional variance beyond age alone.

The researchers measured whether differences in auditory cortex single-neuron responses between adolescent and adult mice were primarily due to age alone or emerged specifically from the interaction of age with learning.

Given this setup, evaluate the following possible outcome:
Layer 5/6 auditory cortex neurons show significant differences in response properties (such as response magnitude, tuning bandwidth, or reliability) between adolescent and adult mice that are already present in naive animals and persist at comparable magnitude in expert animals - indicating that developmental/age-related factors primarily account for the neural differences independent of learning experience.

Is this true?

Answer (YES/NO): NO